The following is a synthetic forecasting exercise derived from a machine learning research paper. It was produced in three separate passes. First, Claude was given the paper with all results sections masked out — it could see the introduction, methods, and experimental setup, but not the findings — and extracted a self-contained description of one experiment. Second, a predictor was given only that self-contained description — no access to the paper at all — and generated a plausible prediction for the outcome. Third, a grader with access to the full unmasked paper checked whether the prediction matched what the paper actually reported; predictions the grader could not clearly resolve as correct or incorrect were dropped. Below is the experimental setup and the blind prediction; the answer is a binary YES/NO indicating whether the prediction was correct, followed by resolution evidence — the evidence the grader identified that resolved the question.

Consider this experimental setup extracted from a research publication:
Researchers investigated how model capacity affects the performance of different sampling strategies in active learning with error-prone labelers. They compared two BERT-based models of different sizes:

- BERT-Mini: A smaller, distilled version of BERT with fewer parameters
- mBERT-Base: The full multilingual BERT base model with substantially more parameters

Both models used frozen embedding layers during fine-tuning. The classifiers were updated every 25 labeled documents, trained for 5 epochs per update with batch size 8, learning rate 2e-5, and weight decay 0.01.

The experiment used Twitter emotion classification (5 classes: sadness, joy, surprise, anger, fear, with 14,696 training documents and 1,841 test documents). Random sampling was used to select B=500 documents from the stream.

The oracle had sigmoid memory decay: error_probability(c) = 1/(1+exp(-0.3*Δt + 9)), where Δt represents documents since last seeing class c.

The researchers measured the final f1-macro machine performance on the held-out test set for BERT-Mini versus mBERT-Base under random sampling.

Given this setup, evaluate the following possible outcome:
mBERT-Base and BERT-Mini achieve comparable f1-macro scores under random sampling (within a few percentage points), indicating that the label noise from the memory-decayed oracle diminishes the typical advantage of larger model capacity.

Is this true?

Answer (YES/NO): NO